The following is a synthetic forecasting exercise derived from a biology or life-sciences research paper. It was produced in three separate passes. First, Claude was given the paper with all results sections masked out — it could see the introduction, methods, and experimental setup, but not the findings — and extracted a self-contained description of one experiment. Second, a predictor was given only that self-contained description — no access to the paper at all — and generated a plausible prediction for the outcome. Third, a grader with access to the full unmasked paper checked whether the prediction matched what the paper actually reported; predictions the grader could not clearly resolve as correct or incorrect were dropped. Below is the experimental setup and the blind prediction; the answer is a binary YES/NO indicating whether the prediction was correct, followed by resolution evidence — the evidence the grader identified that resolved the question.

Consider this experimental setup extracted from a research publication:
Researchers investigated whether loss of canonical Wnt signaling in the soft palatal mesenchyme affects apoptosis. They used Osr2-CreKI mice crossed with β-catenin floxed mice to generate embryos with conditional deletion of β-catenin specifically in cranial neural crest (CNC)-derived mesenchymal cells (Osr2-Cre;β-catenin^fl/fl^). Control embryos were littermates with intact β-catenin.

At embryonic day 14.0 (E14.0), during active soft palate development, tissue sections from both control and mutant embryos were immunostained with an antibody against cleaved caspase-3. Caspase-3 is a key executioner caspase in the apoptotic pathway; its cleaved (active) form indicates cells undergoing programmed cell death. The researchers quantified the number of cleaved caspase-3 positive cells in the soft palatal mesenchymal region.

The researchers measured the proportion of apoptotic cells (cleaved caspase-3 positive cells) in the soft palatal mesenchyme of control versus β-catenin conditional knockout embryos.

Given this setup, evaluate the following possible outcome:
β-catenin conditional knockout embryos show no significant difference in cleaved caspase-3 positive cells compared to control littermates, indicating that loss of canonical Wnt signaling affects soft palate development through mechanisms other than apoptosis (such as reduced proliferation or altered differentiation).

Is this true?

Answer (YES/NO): YES